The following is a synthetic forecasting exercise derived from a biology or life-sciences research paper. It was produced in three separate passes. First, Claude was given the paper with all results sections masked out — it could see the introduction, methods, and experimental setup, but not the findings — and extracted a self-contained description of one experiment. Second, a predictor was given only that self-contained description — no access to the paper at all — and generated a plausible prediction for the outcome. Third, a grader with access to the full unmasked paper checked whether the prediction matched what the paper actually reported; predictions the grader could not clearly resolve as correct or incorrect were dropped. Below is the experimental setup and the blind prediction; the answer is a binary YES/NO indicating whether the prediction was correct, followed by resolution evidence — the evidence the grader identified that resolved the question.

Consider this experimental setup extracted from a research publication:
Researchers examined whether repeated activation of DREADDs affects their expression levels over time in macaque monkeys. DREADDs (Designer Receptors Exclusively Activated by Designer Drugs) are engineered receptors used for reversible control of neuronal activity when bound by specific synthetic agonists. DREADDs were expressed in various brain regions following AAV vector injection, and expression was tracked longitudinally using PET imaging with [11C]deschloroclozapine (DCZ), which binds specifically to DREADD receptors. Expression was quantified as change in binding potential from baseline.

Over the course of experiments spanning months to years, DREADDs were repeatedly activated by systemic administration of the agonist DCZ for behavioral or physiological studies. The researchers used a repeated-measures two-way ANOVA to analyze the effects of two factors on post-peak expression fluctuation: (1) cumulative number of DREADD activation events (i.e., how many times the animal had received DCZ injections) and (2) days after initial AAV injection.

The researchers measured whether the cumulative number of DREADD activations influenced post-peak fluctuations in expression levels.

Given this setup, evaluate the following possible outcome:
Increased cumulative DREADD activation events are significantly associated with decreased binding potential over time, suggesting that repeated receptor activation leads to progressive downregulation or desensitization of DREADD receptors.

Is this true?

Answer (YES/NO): NO